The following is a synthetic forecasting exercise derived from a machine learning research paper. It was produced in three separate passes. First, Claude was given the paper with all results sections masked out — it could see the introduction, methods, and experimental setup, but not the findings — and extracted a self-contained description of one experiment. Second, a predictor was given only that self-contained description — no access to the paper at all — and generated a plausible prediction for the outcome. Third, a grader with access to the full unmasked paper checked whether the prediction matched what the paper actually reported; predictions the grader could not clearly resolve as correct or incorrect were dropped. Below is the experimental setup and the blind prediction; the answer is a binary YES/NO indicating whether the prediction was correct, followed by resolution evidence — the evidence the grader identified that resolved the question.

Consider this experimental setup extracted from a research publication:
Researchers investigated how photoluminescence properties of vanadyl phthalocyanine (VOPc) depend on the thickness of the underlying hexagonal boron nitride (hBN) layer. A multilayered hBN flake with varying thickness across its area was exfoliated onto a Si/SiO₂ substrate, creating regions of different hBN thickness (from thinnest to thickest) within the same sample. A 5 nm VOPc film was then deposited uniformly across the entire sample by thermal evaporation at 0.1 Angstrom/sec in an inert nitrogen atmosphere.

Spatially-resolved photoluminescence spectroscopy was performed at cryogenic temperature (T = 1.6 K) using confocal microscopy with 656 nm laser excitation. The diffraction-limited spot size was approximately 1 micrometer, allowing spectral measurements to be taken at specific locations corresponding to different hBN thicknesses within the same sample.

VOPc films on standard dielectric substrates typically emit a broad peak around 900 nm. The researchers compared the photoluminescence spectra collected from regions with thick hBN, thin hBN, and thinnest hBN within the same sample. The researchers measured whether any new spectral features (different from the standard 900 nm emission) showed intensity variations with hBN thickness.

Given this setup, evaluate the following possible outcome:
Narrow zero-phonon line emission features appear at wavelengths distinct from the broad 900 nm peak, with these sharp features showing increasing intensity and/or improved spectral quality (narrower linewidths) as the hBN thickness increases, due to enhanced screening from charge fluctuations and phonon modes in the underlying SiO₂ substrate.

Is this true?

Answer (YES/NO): NO